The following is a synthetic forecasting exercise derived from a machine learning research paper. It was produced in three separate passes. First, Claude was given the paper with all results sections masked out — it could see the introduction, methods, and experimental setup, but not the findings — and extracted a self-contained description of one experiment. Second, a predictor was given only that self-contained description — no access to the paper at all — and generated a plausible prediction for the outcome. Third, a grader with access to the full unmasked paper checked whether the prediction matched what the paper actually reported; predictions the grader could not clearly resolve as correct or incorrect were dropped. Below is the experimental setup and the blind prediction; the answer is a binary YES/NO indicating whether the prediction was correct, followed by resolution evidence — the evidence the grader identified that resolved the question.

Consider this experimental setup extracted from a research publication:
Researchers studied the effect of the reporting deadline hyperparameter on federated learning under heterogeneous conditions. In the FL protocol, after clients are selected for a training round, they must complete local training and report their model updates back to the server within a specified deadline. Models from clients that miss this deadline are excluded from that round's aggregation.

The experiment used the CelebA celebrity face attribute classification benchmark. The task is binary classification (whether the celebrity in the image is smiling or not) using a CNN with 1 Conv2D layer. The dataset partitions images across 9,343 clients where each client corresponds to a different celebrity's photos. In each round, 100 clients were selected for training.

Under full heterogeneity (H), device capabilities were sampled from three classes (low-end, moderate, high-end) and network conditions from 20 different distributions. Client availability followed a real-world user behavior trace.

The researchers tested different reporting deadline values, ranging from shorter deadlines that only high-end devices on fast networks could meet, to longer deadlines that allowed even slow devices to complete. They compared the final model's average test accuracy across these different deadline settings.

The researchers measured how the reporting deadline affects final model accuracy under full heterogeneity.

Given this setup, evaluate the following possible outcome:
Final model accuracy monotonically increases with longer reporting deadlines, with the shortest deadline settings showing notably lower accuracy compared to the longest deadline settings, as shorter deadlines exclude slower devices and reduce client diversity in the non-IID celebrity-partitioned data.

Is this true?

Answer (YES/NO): NO